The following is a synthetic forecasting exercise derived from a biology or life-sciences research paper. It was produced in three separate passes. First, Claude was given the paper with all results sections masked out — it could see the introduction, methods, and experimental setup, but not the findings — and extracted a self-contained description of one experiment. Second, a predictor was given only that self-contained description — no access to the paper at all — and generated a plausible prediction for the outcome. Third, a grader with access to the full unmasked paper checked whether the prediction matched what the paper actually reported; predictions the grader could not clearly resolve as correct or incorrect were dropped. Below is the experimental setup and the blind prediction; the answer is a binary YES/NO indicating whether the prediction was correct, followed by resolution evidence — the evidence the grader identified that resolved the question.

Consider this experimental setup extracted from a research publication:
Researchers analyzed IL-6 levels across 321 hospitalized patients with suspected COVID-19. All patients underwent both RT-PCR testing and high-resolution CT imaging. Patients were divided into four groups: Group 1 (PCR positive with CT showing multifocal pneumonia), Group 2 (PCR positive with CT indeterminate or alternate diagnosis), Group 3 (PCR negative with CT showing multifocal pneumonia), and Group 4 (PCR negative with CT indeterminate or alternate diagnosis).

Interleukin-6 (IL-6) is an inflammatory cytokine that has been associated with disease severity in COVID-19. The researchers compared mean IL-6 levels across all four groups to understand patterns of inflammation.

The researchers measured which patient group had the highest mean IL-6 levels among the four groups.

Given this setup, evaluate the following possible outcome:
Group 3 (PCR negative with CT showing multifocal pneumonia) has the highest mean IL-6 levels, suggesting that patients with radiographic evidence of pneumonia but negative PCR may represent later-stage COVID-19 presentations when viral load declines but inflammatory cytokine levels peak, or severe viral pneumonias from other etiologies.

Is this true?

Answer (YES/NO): NO